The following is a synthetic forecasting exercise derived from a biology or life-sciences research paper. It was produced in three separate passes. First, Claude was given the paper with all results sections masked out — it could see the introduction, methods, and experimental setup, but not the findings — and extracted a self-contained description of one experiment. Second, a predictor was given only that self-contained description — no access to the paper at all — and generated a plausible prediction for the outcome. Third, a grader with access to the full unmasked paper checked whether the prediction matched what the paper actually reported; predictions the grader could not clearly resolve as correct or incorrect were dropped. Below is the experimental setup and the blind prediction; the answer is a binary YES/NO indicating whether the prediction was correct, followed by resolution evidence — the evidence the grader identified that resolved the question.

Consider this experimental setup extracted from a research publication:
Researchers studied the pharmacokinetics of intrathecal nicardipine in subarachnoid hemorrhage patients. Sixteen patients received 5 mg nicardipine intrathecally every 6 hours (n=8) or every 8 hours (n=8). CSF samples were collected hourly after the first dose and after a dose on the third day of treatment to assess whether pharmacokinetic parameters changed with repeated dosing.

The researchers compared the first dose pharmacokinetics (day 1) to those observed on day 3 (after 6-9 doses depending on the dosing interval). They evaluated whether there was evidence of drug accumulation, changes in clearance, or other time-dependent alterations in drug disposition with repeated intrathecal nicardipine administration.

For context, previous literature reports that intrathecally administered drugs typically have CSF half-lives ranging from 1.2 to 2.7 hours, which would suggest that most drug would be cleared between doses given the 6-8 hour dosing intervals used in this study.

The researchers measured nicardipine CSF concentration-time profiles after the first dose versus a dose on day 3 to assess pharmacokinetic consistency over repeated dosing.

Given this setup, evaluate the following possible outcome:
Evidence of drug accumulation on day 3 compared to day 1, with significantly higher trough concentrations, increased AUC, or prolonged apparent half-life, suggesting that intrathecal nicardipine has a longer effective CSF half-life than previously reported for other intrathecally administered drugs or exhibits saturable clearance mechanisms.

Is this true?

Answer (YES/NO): NO